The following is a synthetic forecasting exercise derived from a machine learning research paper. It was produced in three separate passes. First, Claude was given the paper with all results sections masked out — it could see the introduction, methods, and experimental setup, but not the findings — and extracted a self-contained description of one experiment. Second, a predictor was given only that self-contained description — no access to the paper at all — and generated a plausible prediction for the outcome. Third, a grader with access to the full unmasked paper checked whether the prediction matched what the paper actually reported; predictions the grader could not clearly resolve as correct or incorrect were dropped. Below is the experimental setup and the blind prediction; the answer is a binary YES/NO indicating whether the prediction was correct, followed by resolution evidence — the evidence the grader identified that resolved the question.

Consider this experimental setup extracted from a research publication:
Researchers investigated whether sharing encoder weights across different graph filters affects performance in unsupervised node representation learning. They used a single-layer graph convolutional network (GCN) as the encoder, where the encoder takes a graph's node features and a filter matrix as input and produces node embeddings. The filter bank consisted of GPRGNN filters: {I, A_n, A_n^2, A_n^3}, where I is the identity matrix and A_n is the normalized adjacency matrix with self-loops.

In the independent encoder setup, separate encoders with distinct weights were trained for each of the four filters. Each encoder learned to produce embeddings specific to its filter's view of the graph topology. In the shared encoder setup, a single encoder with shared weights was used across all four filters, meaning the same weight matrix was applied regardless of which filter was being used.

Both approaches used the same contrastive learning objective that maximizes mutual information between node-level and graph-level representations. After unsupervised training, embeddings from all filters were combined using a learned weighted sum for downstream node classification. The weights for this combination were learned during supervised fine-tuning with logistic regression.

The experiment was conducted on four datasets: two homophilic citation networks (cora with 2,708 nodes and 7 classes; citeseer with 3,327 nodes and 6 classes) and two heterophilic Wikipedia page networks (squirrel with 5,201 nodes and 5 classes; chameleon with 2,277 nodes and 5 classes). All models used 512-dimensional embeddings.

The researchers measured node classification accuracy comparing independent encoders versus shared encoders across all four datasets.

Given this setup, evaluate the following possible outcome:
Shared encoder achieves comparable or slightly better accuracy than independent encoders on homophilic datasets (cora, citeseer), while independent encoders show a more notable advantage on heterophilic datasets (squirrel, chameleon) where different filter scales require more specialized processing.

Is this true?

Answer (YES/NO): NO